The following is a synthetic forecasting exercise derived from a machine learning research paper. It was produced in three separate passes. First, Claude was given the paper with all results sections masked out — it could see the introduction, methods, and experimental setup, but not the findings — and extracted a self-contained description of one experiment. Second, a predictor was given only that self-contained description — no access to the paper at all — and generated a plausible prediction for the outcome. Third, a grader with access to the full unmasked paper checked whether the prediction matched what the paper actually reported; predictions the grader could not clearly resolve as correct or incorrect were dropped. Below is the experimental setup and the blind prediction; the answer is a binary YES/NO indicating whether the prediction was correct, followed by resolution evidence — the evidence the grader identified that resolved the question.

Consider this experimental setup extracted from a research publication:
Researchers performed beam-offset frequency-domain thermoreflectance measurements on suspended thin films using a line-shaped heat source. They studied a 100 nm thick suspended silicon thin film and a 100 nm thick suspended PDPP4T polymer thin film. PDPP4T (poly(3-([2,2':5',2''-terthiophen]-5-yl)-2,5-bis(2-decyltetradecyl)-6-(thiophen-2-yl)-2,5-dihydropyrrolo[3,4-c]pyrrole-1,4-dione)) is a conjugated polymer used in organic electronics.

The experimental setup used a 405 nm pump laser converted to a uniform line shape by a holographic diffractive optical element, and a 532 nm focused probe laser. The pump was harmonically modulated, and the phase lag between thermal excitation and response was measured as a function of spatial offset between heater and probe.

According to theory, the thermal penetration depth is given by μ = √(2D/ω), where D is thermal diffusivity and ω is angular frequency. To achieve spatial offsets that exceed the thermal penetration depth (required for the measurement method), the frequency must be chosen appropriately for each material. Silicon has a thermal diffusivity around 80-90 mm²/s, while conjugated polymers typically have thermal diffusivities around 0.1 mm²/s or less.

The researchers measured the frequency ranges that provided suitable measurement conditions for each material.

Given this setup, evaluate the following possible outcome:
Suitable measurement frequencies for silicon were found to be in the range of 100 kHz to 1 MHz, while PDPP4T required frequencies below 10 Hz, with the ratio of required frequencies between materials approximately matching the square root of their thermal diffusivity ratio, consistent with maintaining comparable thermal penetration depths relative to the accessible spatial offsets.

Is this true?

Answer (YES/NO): NO